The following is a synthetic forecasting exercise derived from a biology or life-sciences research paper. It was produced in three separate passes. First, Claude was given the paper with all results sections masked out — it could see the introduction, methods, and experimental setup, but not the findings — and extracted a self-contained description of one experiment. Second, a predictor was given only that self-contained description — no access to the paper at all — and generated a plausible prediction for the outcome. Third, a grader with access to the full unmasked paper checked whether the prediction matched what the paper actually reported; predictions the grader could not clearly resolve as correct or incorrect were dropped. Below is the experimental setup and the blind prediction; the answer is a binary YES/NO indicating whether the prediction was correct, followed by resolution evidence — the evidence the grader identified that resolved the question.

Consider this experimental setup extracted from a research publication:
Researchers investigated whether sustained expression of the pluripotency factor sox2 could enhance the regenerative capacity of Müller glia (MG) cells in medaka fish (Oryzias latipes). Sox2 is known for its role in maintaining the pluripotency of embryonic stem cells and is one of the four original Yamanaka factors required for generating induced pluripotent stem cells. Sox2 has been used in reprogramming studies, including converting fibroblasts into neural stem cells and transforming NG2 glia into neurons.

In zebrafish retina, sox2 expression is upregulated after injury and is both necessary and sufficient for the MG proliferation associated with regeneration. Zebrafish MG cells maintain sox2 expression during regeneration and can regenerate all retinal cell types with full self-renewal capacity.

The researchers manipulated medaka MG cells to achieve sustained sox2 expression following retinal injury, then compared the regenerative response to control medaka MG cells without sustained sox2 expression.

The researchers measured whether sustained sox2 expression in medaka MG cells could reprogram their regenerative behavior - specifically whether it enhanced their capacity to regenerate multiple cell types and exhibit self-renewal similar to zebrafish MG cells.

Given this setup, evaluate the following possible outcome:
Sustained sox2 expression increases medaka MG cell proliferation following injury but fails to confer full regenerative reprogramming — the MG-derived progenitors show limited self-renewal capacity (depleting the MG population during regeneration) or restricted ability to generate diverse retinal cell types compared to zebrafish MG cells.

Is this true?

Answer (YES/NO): NO